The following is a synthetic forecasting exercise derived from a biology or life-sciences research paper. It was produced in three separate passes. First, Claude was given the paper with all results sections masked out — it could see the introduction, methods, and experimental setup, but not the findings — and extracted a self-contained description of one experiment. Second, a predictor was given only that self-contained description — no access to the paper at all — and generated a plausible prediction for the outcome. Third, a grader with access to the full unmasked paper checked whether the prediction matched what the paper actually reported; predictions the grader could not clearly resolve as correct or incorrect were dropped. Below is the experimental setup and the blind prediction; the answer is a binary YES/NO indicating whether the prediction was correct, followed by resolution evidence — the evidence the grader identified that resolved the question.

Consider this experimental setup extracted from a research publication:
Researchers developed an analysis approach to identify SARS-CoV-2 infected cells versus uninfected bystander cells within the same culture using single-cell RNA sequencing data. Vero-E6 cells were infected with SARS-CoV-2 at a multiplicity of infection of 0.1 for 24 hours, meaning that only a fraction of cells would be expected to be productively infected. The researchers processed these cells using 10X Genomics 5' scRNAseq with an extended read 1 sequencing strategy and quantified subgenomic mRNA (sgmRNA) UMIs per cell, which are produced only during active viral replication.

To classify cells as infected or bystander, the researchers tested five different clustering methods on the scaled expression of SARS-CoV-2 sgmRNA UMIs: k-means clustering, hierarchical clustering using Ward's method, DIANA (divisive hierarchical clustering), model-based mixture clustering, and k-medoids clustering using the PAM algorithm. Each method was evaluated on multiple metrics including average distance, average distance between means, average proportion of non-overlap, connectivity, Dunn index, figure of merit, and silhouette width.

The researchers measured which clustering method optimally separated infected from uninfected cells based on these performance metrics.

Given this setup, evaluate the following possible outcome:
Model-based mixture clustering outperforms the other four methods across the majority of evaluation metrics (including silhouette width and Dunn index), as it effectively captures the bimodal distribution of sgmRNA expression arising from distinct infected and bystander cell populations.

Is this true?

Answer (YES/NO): NO